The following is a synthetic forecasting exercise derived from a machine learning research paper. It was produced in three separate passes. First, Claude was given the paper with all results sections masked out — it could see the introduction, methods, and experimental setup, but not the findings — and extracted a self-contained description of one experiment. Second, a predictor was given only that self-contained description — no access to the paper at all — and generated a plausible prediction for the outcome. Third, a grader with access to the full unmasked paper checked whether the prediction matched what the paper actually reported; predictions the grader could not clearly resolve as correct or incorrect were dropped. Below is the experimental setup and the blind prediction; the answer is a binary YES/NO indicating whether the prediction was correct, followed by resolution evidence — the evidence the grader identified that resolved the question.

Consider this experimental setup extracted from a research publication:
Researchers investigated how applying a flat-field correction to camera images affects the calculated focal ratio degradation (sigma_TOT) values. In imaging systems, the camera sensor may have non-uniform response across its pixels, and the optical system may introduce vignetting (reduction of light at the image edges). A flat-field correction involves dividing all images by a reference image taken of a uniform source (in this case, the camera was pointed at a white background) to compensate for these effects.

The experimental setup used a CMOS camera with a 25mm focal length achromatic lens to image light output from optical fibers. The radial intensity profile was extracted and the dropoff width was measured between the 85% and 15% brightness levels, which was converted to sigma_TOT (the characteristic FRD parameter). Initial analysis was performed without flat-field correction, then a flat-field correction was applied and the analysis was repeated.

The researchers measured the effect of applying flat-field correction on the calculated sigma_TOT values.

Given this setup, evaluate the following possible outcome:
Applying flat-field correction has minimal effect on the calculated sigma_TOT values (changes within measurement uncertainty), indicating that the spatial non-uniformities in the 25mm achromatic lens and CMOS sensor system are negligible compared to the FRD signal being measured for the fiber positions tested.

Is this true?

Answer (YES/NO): YES